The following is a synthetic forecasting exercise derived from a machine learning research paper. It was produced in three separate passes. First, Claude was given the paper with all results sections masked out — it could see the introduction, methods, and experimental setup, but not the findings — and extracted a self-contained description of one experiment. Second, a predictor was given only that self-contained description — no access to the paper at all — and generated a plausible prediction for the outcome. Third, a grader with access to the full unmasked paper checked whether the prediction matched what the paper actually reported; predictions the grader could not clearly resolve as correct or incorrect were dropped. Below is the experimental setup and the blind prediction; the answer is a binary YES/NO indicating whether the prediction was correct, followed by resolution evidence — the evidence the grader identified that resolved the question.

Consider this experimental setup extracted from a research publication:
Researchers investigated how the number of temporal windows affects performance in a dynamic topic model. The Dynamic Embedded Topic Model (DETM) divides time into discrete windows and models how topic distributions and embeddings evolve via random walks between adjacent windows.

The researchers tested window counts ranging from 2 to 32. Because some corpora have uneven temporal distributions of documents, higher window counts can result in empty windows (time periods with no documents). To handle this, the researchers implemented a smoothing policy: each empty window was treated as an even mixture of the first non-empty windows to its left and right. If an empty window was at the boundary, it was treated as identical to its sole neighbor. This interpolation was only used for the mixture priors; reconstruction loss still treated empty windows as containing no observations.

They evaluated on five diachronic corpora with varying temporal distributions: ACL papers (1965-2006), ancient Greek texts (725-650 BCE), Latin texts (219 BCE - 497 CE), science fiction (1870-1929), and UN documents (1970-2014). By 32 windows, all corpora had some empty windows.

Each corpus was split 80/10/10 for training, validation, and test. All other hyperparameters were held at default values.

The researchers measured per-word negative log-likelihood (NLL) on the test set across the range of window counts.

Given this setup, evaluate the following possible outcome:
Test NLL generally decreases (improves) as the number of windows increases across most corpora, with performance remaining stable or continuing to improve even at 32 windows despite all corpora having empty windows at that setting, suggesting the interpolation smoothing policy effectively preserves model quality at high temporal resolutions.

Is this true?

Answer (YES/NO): NO